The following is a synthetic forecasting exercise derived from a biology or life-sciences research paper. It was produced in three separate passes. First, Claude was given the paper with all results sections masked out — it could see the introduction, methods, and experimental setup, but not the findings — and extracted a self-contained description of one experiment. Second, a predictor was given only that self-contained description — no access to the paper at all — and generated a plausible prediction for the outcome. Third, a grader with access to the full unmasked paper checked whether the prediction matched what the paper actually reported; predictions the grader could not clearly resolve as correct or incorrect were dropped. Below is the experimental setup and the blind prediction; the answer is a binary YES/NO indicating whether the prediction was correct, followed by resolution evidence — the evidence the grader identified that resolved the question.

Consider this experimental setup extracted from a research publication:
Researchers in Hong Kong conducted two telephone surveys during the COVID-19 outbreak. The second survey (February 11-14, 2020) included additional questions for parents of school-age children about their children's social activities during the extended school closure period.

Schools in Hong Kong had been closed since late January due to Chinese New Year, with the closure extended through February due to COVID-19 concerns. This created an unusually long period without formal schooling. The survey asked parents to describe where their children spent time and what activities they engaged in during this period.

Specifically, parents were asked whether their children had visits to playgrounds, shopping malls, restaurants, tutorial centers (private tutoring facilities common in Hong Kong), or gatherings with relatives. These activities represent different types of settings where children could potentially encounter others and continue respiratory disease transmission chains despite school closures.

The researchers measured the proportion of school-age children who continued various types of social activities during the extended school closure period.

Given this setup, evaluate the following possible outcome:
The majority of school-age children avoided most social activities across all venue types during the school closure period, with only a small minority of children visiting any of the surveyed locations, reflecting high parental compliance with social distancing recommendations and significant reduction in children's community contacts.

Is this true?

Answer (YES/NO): YES